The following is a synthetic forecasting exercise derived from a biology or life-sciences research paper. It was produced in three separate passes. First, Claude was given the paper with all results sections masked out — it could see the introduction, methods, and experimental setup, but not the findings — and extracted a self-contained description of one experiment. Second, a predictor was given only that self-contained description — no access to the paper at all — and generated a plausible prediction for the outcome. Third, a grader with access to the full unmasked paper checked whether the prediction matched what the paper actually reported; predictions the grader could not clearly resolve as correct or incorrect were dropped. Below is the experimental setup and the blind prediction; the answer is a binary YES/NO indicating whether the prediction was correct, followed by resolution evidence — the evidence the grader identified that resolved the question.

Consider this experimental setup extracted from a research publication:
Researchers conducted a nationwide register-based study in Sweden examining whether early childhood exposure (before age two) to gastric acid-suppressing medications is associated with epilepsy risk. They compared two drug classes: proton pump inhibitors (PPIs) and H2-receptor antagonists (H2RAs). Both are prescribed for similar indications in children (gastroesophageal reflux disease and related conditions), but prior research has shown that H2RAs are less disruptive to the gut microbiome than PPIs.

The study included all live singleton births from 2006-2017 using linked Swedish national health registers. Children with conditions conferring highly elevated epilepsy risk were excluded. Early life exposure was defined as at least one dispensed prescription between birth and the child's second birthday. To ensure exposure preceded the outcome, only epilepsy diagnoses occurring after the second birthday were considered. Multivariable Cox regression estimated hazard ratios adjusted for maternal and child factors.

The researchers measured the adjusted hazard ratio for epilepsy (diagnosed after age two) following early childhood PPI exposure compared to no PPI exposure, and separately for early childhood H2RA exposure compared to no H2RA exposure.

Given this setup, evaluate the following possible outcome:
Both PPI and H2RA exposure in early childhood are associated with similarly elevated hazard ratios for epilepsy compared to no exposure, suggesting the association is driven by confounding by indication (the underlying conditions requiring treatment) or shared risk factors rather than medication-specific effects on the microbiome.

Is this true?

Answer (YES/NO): NO